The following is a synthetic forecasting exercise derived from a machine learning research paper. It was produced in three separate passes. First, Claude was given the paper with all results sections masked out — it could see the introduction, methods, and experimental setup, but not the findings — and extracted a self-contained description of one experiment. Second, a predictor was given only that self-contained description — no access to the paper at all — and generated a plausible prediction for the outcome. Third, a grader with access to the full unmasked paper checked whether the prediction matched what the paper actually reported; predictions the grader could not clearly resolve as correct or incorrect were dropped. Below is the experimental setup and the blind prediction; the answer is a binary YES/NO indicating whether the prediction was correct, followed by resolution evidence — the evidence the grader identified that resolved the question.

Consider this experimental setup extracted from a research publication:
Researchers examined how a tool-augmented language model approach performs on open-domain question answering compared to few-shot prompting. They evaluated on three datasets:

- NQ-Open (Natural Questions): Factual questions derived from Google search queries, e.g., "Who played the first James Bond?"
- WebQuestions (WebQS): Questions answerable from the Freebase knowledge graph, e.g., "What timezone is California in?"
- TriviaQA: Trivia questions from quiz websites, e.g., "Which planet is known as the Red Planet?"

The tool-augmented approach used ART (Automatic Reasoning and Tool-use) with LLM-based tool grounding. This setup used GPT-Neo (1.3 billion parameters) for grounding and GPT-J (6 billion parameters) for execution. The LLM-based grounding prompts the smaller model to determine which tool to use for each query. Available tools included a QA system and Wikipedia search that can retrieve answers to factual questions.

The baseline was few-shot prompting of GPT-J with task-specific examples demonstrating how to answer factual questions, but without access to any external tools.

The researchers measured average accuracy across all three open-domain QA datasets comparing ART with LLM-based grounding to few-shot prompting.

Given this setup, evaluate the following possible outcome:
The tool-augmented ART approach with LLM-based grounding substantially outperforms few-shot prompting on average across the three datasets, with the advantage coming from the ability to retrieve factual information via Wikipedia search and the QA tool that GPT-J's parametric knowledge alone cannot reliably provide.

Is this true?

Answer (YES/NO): NO